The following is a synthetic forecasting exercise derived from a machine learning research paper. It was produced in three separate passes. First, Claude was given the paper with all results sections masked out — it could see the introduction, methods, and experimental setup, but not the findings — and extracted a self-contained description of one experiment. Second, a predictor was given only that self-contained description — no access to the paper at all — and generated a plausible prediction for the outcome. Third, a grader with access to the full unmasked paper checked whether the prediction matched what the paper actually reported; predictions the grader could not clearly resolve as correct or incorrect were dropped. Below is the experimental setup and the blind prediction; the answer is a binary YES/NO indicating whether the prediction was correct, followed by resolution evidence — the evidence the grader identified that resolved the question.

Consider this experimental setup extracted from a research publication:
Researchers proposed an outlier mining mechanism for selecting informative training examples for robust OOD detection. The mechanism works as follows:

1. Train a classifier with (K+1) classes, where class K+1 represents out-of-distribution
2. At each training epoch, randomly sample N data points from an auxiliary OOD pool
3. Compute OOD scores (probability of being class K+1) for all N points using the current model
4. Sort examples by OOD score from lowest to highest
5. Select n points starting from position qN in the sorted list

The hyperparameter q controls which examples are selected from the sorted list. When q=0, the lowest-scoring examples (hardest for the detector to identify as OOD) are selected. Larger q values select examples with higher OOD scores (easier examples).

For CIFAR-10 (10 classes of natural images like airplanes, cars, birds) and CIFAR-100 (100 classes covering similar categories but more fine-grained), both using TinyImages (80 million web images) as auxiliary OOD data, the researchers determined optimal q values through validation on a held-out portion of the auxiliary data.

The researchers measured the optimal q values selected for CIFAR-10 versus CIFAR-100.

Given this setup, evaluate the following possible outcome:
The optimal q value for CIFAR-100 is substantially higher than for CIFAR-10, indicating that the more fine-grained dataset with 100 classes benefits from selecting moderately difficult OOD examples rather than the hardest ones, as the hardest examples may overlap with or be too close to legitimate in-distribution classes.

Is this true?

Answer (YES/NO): YES